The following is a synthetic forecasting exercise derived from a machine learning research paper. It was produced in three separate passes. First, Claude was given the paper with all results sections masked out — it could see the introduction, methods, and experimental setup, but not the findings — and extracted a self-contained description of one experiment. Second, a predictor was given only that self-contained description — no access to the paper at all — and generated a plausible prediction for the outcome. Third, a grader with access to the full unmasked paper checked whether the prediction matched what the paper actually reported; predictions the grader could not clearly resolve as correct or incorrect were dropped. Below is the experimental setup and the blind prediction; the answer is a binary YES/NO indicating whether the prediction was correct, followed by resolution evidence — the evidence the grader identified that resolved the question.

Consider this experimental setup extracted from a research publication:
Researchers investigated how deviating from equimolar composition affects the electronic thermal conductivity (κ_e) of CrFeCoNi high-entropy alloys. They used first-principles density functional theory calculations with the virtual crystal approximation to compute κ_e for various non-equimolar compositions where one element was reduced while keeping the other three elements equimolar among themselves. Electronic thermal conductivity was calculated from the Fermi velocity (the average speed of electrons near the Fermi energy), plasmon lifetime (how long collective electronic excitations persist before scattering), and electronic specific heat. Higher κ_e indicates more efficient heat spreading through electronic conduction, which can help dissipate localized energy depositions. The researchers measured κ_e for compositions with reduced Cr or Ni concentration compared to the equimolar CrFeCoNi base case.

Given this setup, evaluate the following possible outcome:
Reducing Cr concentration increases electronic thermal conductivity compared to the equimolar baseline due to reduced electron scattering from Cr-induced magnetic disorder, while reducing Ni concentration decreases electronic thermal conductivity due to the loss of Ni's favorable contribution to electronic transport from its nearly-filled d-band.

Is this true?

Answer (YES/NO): YES